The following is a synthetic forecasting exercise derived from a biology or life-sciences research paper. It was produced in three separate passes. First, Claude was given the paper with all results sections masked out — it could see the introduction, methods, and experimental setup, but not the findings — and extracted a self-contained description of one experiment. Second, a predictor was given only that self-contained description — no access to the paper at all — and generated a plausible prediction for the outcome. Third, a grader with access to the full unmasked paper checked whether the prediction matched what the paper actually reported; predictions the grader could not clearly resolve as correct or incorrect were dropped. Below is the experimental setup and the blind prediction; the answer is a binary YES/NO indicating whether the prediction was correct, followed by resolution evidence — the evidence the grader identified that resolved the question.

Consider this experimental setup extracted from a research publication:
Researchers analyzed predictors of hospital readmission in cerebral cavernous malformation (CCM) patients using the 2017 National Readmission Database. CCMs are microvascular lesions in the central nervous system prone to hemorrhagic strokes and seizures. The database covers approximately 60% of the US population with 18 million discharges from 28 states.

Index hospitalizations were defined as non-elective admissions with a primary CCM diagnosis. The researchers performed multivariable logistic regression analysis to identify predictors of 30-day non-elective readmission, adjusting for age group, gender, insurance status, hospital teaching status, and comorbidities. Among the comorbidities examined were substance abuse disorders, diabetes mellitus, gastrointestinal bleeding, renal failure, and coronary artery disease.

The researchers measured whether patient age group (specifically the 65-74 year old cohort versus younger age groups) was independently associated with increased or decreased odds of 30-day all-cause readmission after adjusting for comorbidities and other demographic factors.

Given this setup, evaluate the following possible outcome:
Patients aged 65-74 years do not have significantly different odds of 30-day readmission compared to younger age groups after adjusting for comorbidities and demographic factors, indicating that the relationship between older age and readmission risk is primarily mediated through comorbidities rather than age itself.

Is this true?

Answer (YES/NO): NO